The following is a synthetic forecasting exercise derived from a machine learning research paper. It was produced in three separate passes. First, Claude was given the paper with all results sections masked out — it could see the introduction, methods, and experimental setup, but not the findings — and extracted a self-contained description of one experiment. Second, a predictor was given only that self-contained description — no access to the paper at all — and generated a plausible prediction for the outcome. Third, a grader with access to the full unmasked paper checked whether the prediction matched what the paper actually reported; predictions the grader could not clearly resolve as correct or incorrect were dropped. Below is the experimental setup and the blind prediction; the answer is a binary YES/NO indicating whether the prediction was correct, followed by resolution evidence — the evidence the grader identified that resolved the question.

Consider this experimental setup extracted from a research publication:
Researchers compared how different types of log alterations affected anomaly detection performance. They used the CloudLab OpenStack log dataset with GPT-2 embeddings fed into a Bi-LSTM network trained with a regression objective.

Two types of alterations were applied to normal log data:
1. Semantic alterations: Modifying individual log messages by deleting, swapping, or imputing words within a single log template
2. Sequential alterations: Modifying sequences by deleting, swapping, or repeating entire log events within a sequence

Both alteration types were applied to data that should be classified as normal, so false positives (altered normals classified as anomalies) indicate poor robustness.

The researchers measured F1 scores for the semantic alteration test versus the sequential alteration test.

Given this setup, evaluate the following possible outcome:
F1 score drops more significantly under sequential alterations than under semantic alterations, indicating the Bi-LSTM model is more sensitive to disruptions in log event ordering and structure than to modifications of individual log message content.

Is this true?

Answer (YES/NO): YES